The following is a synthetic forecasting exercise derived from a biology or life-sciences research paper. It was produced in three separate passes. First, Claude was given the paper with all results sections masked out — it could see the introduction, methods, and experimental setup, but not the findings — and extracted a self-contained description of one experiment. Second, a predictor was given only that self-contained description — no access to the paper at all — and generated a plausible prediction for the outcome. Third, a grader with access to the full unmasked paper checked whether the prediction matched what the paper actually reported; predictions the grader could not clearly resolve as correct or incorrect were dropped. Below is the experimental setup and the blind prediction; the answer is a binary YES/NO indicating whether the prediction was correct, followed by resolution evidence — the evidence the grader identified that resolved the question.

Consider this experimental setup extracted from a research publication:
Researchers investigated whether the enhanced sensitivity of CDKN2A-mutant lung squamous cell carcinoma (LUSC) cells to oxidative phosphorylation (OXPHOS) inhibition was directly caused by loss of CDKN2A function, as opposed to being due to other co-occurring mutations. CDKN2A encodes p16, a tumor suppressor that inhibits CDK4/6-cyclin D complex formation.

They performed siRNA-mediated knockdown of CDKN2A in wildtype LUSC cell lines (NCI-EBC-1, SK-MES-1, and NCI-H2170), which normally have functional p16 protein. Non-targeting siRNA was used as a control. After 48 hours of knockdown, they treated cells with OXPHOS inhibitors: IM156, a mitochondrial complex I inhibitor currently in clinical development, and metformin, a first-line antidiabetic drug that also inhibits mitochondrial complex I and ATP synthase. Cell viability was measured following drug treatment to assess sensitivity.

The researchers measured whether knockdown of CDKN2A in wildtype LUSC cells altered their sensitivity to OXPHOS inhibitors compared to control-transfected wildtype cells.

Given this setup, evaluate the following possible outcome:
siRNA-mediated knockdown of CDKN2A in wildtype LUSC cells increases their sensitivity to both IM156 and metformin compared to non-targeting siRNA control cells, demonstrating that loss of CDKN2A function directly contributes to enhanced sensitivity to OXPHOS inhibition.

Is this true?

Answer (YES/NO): YES